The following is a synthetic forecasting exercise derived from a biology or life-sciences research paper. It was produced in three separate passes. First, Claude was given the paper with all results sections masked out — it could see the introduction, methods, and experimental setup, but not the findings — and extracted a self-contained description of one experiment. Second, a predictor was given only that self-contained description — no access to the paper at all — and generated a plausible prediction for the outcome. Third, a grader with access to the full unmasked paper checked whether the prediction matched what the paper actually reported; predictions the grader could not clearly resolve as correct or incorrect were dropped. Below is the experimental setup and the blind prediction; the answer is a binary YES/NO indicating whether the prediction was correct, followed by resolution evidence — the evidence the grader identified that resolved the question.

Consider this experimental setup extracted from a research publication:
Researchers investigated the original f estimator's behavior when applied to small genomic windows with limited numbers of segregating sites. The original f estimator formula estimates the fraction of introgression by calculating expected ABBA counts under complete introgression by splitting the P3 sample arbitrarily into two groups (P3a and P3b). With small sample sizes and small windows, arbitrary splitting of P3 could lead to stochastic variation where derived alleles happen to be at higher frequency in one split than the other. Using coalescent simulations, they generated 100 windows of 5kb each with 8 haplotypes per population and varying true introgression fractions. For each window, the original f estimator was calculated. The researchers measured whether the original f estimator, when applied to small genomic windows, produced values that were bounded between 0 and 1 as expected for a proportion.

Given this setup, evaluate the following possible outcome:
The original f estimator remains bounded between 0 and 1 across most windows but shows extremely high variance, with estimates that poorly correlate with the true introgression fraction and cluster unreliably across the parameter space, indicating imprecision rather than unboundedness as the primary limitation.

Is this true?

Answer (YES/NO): NO